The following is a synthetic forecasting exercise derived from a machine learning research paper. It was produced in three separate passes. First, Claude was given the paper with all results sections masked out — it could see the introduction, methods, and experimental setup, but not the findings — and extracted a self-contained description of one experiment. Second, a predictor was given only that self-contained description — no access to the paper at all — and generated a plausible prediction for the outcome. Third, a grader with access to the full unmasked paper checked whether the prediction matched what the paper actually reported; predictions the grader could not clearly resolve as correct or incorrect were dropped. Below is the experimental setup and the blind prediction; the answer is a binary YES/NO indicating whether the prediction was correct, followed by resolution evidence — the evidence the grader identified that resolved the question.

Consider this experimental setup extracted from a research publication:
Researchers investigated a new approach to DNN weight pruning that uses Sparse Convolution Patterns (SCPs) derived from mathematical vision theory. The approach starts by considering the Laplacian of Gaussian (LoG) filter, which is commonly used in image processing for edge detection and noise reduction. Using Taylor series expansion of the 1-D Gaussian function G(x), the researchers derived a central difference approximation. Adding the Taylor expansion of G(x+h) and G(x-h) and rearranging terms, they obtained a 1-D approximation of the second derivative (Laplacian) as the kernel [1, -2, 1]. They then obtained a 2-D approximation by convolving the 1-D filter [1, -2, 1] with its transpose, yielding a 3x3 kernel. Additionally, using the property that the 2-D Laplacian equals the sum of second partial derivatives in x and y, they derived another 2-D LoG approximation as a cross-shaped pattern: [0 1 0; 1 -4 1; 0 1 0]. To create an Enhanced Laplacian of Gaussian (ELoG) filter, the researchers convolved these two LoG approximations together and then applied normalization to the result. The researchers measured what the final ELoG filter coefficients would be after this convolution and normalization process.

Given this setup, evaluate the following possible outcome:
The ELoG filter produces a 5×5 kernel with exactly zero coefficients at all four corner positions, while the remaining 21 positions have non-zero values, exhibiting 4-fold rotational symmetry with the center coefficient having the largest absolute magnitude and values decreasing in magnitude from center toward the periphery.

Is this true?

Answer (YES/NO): NO